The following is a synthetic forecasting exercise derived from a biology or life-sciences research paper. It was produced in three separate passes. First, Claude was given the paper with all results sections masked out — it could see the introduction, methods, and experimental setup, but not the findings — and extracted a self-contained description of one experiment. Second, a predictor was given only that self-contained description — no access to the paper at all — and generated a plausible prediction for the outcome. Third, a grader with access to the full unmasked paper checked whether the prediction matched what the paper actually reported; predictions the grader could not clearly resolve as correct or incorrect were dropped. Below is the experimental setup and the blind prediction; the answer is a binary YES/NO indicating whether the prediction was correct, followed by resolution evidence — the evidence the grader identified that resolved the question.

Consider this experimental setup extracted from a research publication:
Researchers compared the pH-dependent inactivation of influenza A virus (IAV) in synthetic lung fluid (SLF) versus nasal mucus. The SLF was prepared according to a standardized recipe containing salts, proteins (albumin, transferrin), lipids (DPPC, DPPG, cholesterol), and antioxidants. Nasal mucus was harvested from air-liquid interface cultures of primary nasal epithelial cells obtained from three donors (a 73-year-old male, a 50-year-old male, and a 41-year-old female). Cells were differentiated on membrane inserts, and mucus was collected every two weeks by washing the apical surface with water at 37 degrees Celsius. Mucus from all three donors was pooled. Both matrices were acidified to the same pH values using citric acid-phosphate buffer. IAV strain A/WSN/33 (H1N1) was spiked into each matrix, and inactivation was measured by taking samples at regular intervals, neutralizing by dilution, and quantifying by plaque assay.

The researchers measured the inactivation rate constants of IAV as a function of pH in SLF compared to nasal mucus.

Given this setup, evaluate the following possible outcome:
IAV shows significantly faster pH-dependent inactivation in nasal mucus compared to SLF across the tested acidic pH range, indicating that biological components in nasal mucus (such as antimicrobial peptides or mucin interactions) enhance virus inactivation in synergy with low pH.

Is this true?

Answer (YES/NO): NO